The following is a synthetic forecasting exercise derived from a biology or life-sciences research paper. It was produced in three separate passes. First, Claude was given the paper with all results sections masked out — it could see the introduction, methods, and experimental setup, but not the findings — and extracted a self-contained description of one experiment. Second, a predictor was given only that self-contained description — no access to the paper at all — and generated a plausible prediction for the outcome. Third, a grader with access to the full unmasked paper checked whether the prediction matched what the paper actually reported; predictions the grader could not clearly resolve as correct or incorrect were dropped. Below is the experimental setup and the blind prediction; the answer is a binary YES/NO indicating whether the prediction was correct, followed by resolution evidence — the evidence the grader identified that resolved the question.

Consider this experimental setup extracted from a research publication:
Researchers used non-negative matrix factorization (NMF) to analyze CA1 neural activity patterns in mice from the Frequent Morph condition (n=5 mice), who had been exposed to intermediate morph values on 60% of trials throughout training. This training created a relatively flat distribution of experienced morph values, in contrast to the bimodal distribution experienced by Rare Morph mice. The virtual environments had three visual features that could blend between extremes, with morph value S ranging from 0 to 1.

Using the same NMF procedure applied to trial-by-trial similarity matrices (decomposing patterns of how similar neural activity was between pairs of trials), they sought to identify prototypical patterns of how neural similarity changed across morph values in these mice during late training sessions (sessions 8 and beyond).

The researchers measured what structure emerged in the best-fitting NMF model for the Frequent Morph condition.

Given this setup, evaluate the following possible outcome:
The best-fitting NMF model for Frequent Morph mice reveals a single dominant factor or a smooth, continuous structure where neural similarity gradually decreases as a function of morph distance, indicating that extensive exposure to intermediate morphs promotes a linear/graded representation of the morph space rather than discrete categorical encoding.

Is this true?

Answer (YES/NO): NO